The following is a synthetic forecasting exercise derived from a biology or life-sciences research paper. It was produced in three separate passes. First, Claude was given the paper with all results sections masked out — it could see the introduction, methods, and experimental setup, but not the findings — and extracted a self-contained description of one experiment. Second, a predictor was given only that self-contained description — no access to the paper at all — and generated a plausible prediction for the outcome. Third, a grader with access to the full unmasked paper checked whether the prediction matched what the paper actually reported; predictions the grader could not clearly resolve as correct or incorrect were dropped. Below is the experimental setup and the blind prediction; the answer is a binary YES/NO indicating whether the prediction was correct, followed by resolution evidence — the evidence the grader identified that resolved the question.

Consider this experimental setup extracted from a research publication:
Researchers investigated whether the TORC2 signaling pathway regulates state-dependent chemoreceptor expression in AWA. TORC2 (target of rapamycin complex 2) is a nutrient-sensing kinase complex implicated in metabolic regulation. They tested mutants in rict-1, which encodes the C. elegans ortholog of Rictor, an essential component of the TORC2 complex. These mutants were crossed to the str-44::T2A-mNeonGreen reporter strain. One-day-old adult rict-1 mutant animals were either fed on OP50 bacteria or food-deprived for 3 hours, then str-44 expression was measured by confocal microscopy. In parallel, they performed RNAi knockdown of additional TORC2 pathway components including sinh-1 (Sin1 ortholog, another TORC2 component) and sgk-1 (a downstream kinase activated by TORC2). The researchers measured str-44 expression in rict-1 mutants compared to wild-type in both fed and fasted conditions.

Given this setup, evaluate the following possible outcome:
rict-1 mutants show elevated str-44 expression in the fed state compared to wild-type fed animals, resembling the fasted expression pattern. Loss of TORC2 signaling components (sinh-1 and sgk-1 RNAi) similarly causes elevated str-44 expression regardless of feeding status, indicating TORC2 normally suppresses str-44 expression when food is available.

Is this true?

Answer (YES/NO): NO